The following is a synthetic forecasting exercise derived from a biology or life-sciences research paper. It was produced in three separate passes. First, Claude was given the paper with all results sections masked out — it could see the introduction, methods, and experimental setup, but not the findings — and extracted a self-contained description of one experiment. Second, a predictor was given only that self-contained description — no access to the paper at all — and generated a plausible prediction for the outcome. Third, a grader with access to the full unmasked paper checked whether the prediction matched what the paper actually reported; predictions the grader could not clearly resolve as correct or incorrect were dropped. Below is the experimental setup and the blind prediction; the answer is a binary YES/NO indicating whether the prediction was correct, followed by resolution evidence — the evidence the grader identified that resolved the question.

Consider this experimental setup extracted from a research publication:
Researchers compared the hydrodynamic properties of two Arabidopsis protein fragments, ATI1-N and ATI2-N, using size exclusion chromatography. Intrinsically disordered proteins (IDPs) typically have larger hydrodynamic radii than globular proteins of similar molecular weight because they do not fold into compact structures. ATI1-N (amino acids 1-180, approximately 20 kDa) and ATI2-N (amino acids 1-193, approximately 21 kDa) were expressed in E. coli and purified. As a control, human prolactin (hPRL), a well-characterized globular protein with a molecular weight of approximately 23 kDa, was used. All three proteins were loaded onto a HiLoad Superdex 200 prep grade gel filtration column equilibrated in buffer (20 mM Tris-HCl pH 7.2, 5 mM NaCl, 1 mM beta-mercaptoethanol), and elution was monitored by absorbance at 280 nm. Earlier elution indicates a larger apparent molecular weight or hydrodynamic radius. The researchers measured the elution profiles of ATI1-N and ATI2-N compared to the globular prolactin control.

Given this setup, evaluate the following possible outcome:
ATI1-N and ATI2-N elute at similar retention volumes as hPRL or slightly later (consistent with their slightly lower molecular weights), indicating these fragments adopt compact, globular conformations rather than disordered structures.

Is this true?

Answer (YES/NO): NO